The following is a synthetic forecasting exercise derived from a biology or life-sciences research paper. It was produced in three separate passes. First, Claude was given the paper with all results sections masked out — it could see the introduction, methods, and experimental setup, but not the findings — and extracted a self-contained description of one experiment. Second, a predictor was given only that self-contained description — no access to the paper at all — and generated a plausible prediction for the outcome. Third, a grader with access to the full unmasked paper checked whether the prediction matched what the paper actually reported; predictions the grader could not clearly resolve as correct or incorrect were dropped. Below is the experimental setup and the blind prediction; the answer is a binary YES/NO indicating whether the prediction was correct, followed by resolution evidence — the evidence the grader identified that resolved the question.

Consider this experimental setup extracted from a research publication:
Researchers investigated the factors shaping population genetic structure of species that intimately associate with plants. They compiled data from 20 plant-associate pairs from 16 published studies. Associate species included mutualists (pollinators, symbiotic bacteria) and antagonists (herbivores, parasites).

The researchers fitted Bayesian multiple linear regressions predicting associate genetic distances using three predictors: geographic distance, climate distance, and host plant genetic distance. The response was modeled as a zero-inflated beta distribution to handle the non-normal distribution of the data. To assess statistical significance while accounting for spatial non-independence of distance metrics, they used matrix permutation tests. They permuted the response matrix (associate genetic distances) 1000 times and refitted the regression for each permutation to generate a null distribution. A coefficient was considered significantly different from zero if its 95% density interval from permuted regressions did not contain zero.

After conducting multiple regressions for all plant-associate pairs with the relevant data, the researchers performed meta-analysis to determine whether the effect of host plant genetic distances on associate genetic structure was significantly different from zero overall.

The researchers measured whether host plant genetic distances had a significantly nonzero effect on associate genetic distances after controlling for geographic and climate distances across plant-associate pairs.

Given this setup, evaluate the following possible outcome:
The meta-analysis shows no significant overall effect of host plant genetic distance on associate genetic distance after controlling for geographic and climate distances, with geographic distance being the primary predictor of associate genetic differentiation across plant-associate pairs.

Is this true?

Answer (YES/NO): NO